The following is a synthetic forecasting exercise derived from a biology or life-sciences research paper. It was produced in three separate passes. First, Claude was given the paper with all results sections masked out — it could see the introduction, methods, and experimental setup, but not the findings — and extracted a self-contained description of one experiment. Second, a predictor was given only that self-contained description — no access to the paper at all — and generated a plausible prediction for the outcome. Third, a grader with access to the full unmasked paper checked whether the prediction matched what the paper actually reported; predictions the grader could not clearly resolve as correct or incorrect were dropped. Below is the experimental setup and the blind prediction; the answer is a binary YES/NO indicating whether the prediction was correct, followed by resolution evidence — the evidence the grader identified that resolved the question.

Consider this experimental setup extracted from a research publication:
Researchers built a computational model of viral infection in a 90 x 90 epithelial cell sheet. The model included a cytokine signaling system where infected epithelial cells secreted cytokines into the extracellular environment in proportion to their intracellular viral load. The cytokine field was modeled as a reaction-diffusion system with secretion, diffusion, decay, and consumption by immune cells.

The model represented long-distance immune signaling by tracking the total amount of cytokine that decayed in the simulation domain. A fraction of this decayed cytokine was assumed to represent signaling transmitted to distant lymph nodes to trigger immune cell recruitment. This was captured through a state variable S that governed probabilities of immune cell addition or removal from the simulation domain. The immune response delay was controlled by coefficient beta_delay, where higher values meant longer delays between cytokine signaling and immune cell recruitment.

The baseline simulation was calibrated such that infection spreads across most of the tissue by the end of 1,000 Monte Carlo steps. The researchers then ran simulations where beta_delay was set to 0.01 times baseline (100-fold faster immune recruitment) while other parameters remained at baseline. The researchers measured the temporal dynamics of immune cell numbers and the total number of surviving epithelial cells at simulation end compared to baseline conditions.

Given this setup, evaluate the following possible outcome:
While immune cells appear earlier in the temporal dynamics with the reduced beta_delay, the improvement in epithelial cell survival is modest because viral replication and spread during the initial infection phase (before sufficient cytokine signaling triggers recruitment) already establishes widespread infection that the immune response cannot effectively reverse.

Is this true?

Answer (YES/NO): NO